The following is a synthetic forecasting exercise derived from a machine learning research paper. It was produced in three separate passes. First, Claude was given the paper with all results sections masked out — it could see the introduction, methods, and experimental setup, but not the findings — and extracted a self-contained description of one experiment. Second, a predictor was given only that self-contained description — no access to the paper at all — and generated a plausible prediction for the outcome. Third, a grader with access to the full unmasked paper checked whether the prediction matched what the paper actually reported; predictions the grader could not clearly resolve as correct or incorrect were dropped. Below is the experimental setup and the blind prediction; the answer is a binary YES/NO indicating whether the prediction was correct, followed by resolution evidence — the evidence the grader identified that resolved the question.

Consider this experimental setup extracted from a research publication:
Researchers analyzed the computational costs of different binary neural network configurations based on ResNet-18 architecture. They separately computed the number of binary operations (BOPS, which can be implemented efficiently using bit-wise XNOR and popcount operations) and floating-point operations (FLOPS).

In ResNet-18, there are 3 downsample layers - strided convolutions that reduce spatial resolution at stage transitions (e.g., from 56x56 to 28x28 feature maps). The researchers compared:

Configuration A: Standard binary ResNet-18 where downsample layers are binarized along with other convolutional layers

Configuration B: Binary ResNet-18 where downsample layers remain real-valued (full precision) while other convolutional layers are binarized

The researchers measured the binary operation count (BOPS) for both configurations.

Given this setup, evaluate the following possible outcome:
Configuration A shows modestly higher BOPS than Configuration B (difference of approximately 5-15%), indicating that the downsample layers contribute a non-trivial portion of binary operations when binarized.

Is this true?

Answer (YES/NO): NO